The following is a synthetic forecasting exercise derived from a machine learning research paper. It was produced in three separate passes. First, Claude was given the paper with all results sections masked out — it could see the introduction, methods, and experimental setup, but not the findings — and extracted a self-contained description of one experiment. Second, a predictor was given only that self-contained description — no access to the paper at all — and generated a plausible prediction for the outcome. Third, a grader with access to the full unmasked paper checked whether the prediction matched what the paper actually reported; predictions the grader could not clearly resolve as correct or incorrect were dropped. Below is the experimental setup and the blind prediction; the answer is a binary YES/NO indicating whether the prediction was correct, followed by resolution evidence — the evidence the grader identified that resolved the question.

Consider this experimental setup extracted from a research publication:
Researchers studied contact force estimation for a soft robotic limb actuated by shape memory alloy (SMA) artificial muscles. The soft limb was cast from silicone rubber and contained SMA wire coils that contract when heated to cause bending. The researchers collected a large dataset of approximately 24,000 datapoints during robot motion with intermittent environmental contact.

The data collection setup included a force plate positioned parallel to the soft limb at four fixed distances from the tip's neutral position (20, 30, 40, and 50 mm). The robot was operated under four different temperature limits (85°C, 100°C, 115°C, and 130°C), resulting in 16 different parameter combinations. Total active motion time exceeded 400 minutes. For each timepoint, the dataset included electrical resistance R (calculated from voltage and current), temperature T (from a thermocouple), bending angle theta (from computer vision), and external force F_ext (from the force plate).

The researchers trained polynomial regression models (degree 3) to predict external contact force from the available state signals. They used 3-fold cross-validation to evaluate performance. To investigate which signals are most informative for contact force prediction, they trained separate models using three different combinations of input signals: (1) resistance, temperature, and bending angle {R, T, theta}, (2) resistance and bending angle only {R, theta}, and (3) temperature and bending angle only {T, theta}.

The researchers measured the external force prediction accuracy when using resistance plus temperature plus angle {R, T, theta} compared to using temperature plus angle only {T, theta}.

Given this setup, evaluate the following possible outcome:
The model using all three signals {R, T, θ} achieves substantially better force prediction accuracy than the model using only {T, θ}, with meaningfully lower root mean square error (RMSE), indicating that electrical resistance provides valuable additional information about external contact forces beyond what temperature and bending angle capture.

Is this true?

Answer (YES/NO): NO